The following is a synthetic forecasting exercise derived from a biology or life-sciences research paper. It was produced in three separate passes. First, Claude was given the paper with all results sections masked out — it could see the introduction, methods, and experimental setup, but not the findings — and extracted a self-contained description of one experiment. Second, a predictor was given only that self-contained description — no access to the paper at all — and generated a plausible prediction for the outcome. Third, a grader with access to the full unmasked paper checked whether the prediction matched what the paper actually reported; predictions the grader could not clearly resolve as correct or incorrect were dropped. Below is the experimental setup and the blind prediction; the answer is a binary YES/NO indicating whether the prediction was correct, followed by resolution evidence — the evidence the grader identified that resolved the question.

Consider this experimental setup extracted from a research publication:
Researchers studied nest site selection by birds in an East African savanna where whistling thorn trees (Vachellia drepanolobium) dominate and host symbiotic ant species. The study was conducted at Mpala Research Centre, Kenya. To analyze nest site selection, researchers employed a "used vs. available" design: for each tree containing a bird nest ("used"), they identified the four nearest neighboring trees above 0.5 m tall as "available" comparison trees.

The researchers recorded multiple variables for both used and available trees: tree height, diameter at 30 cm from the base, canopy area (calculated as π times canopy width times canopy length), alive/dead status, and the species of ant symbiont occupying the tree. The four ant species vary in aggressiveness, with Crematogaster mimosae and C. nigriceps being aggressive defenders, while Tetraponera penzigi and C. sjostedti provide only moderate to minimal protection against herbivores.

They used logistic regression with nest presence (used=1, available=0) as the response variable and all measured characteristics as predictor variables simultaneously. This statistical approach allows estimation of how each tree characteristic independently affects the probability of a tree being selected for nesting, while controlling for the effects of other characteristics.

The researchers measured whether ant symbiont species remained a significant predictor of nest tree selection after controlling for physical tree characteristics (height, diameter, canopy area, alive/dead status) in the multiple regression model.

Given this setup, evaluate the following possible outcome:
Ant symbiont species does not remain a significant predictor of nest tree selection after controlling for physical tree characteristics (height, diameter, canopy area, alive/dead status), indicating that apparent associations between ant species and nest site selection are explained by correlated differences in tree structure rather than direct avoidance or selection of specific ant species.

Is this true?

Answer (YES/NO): NO